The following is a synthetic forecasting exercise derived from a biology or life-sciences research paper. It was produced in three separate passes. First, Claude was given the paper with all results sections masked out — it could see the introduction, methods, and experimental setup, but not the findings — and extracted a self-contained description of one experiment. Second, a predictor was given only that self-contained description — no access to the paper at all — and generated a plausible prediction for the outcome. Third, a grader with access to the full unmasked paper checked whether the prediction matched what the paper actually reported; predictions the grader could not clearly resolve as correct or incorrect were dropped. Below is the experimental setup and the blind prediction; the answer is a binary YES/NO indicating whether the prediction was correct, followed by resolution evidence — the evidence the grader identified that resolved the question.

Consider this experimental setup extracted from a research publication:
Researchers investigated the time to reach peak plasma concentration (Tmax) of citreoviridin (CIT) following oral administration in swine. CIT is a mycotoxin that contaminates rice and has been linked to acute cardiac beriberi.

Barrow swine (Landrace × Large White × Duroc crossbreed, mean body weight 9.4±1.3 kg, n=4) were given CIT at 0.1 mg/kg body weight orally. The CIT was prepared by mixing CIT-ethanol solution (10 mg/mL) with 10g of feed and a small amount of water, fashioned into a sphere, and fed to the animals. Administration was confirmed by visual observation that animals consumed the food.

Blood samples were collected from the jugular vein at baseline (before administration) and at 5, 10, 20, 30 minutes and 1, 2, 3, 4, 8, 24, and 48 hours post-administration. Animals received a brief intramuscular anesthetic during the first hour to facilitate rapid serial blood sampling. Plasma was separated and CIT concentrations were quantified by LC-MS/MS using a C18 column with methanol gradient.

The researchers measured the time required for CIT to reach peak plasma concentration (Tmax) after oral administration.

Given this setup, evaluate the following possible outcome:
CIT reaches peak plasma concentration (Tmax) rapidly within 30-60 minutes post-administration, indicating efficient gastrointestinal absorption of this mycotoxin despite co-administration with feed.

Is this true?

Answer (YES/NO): NO